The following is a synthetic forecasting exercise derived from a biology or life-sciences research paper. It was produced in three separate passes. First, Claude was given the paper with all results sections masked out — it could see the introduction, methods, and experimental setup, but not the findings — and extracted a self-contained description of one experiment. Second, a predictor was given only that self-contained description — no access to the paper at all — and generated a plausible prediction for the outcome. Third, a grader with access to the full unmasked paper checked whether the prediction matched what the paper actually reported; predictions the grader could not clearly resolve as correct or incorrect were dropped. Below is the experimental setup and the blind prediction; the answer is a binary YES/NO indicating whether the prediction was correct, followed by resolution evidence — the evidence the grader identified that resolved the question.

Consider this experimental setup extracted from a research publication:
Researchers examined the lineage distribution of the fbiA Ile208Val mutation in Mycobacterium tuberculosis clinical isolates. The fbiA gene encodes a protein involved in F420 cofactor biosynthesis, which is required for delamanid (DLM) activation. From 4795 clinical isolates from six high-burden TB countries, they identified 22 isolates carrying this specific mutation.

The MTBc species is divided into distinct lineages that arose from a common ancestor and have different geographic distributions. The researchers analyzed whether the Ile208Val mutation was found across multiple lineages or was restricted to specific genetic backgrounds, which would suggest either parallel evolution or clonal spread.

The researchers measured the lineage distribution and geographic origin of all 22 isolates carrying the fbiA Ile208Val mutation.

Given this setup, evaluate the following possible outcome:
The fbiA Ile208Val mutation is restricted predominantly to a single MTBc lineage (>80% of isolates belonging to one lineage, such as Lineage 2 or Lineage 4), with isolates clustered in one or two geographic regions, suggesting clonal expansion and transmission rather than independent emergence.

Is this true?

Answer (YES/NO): NO